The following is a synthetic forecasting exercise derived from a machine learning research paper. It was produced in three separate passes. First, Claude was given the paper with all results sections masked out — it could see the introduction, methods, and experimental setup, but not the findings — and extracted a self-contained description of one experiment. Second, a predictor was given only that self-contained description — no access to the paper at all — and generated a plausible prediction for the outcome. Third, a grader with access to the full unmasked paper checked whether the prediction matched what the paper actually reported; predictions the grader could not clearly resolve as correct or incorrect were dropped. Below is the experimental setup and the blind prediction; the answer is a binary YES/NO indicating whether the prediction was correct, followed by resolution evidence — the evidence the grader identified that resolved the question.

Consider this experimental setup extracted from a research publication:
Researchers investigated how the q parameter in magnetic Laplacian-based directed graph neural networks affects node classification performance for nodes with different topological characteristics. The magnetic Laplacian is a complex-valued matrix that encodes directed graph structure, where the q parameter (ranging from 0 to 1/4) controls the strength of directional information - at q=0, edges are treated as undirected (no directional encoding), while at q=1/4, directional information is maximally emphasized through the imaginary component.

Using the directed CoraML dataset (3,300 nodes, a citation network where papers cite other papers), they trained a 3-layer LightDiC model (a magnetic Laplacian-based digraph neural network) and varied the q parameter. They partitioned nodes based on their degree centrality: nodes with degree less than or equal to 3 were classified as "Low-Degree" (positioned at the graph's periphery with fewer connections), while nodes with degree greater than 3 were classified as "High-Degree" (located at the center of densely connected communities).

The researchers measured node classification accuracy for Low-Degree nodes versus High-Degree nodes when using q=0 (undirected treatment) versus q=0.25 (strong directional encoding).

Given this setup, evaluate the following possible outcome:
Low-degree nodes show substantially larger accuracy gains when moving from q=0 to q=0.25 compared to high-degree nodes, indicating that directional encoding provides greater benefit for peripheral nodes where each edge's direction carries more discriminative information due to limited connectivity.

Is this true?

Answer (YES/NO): NO